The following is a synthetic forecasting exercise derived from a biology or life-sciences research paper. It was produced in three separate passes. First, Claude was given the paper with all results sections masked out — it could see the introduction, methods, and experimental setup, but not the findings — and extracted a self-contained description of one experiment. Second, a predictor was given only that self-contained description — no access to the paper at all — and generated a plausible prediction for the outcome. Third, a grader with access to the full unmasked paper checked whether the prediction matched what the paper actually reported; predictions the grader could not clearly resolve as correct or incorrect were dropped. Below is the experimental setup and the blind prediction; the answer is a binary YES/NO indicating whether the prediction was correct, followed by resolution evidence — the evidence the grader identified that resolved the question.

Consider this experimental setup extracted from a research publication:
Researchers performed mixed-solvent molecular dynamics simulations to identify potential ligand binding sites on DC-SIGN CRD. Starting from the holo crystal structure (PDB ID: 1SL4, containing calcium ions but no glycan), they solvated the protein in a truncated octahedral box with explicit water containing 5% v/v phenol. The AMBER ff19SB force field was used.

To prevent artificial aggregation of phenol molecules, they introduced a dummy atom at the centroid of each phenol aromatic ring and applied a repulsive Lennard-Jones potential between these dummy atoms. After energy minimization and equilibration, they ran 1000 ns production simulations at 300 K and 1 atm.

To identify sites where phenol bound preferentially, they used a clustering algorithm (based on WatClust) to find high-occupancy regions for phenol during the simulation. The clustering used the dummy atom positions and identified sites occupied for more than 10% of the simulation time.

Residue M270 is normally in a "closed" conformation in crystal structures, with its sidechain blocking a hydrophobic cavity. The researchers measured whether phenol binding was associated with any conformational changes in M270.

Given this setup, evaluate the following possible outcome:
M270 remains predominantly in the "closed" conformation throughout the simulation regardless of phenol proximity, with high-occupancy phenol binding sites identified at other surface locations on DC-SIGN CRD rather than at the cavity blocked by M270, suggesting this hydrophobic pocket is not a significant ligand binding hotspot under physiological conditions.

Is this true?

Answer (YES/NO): NO